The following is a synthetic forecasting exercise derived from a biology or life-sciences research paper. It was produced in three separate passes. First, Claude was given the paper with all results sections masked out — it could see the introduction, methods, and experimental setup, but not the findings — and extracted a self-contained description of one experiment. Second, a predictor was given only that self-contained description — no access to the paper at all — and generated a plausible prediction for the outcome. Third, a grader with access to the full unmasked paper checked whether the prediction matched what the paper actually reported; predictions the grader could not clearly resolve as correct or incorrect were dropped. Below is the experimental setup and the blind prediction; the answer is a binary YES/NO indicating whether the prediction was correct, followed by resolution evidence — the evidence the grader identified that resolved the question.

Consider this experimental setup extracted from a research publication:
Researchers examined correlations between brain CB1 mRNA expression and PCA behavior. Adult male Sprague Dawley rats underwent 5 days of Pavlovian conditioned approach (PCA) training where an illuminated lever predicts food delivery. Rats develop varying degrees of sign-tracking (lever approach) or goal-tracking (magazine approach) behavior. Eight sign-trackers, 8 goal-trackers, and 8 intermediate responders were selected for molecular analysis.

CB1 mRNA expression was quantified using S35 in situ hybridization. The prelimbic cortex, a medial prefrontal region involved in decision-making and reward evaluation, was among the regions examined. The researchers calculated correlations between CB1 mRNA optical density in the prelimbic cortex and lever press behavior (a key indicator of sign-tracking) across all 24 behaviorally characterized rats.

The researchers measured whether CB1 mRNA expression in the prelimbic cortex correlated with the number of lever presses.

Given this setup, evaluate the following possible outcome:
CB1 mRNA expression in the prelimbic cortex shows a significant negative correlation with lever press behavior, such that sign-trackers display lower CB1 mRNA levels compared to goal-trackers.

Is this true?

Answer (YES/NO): NO